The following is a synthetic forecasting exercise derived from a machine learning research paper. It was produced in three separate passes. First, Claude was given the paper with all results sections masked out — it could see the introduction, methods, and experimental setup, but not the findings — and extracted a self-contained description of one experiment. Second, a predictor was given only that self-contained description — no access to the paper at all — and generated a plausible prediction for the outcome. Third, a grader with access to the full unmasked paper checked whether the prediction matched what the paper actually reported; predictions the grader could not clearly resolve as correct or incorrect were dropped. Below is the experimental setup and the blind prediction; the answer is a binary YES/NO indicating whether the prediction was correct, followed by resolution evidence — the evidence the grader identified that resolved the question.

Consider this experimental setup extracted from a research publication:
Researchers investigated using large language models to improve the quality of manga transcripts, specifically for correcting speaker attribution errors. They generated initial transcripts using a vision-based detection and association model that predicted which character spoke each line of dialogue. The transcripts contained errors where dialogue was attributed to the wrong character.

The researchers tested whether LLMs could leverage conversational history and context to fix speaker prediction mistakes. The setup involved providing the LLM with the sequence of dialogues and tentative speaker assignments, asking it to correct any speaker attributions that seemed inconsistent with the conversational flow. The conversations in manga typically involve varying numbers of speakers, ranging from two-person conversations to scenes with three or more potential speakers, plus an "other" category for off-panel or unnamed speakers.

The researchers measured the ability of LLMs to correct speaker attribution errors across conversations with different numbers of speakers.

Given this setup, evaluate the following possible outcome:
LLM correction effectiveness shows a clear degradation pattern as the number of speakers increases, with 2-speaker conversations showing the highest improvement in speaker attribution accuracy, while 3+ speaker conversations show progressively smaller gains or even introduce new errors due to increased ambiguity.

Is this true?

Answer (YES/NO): YES